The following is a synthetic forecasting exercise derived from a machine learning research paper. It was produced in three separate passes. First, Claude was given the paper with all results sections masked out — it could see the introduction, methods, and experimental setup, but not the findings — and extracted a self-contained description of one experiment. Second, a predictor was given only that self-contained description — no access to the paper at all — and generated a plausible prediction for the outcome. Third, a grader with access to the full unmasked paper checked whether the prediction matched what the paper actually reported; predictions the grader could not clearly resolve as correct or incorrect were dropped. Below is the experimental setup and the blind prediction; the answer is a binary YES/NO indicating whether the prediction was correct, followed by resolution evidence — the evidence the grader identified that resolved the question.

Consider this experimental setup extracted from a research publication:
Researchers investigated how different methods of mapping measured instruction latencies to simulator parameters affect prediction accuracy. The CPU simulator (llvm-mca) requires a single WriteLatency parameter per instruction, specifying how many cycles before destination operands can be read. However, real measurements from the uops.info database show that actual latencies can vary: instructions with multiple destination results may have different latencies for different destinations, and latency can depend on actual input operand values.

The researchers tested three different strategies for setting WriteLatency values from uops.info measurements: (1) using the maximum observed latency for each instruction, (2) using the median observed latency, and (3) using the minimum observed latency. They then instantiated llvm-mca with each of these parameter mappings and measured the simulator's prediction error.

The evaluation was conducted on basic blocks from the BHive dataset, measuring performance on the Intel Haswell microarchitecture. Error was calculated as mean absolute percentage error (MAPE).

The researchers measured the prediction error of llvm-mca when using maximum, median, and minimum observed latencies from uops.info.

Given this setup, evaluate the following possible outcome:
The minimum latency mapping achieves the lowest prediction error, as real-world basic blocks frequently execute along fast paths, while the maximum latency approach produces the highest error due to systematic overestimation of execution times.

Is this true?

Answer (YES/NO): YES